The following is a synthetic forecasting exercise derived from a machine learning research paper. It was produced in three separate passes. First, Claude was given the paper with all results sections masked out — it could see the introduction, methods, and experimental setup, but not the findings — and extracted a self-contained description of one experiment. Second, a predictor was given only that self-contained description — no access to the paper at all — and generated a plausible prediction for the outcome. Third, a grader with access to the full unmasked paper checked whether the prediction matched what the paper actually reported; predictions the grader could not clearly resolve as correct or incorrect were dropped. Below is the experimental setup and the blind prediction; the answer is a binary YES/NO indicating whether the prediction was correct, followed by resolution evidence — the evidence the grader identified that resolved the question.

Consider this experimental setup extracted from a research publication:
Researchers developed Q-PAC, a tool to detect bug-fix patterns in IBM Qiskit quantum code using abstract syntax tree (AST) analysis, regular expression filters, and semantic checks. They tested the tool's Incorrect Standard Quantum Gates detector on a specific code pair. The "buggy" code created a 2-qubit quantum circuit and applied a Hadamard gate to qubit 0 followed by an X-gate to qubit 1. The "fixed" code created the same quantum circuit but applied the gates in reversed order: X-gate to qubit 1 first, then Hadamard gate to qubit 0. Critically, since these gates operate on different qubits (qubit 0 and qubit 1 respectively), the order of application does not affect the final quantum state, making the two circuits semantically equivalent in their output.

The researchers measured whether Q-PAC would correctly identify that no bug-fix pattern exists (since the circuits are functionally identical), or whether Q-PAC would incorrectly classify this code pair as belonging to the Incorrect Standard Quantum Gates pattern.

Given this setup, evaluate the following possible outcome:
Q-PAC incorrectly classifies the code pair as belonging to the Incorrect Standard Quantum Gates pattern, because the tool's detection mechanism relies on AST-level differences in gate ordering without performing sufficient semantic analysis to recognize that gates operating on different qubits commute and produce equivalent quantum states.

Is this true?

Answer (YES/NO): YES